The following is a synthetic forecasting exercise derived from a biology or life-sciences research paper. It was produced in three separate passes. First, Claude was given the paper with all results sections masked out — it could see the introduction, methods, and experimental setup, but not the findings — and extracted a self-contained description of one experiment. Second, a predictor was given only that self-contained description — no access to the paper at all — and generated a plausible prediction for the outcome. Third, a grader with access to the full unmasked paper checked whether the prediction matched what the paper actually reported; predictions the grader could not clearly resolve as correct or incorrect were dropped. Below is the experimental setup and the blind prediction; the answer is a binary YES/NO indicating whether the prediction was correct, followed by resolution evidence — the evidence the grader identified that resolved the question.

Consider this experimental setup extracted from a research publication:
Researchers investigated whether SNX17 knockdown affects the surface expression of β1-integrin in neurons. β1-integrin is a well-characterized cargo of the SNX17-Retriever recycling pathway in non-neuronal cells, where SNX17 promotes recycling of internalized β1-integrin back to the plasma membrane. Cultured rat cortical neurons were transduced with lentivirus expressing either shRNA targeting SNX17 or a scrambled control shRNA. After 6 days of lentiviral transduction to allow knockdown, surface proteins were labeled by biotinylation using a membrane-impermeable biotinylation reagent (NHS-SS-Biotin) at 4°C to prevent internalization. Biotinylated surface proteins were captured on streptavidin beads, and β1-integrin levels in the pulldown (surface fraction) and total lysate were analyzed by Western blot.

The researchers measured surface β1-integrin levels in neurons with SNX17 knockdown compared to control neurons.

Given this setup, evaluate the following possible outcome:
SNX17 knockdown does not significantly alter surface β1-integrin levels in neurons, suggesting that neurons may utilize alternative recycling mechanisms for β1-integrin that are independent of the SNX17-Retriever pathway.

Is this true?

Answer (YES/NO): NO